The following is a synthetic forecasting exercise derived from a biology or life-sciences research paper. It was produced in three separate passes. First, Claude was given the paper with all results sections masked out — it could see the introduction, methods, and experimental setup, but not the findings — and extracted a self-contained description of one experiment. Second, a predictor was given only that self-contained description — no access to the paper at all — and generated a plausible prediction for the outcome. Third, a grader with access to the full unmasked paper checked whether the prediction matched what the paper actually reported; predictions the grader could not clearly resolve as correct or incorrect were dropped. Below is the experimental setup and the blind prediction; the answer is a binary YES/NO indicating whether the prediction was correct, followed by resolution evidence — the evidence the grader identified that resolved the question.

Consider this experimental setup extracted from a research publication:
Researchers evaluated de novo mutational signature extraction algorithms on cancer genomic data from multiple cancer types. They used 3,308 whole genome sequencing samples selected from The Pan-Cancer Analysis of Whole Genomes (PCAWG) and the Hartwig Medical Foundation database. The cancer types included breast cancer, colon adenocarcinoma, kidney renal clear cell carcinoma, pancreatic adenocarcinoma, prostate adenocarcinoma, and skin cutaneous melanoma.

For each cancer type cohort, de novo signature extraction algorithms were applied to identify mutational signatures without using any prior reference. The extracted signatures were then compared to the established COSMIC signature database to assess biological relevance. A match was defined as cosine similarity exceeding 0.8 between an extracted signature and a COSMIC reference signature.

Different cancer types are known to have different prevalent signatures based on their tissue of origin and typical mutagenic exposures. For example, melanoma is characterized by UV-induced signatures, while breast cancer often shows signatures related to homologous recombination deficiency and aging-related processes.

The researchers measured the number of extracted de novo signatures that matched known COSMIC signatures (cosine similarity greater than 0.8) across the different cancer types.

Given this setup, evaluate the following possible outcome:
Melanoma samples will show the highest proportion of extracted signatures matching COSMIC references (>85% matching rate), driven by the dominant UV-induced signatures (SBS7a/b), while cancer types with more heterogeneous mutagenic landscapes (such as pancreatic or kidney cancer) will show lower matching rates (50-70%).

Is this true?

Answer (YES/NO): NO